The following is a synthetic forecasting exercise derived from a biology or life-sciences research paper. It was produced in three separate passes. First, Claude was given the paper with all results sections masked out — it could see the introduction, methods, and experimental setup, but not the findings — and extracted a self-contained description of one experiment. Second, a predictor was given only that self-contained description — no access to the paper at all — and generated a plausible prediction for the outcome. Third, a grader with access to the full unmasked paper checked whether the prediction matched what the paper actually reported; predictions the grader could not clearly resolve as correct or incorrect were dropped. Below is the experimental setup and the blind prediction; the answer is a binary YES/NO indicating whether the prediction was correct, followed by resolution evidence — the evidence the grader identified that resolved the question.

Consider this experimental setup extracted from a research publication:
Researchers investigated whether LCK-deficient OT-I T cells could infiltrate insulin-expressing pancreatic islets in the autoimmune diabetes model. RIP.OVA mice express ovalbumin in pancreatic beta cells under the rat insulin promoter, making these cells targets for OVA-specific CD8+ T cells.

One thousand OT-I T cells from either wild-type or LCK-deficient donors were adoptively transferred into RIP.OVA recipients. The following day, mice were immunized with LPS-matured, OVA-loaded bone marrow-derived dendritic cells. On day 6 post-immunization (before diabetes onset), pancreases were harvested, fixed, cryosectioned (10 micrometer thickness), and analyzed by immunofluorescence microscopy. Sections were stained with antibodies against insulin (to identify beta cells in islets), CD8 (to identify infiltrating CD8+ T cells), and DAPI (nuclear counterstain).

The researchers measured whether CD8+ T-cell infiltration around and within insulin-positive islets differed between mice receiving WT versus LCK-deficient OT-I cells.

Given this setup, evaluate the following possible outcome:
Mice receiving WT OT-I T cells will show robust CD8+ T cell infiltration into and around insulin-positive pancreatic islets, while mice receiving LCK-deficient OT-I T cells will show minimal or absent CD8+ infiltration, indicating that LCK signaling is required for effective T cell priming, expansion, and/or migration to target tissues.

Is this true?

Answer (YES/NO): NO